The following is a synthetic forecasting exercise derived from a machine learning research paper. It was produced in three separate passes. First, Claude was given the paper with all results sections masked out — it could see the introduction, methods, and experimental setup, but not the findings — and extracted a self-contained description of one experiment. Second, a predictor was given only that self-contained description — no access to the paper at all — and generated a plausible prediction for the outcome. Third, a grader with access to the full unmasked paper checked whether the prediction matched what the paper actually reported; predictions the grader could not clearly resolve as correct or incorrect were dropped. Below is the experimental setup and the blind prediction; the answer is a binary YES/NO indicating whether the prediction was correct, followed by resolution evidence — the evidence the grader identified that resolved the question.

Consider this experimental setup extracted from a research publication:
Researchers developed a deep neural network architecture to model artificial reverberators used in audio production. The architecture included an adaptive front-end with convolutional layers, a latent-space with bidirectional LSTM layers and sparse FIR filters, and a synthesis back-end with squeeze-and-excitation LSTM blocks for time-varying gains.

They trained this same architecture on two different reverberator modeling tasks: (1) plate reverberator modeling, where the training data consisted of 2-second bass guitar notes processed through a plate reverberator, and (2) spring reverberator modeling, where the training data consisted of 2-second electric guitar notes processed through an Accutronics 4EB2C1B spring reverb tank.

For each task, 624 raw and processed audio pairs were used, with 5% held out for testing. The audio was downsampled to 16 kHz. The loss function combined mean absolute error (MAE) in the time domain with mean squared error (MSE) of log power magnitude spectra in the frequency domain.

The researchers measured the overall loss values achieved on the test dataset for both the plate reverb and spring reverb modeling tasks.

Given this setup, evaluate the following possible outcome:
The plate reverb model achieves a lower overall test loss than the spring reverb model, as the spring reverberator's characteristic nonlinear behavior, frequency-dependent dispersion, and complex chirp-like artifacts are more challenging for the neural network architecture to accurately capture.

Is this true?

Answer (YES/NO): YES